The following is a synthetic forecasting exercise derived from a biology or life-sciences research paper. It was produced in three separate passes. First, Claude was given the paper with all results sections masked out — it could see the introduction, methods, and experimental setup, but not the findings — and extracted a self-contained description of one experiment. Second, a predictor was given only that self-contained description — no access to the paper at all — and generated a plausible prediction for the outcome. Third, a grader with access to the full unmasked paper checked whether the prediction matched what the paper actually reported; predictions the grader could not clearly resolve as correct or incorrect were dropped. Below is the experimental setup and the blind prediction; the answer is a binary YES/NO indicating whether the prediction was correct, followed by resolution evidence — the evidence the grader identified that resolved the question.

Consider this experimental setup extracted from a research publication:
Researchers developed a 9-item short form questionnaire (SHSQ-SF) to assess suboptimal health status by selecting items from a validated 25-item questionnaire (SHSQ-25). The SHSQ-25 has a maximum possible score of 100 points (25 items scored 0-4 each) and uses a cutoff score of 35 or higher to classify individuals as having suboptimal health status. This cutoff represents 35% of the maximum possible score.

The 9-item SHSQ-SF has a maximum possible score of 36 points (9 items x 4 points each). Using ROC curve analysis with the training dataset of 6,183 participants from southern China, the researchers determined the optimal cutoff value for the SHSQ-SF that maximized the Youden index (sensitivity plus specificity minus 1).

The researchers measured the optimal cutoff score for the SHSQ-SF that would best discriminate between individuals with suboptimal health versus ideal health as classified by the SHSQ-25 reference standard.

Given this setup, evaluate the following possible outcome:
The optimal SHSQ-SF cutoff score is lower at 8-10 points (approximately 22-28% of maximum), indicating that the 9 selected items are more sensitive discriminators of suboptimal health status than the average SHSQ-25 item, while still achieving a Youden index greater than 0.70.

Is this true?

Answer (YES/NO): NO